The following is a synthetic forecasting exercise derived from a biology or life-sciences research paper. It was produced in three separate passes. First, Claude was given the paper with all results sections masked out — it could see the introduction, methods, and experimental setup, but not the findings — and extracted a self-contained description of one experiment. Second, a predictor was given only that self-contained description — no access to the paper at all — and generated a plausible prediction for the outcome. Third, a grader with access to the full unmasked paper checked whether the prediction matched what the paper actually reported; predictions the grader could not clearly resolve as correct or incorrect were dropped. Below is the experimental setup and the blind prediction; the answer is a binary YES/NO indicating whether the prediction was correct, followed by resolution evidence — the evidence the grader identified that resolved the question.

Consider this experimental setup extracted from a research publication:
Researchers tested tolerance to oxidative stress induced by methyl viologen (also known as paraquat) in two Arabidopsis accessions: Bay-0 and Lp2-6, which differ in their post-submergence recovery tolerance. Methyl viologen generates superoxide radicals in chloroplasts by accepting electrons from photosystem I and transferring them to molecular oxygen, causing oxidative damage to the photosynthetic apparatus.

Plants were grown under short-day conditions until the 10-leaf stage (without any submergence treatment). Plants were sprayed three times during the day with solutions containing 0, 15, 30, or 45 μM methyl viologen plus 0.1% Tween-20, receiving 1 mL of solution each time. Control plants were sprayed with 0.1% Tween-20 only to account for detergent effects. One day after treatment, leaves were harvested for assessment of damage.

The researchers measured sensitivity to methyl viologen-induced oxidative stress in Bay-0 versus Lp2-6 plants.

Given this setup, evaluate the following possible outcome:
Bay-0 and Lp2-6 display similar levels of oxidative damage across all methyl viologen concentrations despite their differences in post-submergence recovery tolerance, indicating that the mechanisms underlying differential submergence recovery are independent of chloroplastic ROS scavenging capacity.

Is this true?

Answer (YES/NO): NO